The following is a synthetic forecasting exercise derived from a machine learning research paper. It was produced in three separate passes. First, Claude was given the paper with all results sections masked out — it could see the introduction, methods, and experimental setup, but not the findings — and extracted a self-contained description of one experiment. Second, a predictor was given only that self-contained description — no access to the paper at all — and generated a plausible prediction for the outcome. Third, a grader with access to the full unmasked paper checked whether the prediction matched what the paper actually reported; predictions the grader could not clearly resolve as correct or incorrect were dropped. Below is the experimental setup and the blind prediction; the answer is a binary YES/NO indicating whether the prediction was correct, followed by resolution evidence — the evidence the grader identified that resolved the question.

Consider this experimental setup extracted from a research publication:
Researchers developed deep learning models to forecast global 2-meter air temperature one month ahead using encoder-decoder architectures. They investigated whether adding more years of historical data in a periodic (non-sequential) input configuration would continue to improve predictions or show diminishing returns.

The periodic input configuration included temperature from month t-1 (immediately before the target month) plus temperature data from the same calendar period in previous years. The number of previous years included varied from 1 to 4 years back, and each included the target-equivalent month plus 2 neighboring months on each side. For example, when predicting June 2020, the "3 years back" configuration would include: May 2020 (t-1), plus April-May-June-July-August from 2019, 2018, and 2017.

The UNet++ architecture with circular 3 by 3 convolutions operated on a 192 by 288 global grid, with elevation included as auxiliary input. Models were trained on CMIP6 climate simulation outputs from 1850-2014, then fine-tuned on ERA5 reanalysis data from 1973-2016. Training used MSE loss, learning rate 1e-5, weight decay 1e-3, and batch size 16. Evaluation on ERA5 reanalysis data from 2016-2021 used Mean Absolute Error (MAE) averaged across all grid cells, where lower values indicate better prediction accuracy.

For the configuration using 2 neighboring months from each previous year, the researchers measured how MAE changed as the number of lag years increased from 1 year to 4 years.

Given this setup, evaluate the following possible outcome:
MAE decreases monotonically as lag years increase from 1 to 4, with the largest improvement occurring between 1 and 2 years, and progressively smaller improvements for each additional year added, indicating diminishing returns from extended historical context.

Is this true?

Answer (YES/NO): NO